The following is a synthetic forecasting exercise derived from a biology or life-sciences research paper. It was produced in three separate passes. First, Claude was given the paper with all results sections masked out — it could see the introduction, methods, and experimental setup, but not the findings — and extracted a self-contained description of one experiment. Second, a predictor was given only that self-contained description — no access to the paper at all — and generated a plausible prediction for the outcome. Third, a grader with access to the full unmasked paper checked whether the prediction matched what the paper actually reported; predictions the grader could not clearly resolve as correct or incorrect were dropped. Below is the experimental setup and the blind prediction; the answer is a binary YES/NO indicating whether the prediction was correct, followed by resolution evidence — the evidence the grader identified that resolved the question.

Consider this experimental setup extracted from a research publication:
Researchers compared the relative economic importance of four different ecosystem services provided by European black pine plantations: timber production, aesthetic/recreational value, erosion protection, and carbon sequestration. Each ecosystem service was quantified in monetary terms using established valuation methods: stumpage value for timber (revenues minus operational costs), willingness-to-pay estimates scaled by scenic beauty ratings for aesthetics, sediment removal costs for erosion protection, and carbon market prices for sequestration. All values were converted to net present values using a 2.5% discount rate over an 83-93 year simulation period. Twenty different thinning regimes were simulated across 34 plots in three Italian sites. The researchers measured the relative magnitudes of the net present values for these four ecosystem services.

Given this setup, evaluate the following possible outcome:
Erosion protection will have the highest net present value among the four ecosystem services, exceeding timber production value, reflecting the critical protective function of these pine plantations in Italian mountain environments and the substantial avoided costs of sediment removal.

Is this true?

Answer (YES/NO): NO